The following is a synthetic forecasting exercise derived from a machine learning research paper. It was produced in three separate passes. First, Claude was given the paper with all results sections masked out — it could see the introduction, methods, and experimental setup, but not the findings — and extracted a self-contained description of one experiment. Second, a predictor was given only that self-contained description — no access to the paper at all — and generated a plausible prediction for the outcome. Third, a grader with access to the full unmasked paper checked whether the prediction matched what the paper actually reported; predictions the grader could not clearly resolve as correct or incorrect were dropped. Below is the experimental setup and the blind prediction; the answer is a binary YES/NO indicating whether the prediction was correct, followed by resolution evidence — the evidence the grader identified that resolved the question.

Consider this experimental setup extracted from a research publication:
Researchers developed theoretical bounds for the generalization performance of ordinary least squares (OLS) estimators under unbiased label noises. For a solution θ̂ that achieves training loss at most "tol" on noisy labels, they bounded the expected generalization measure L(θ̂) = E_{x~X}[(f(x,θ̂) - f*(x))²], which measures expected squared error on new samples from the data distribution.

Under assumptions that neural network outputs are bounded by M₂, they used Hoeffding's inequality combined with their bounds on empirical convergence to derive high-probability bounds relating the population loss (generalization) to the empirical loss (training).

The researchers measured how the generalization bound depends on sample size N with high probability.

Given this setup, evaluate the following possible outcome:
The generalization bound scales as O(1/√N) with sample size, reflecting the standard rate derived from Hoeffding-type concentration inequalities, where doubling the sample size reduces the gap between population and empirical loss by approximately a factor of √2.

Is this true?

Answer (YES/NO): YES